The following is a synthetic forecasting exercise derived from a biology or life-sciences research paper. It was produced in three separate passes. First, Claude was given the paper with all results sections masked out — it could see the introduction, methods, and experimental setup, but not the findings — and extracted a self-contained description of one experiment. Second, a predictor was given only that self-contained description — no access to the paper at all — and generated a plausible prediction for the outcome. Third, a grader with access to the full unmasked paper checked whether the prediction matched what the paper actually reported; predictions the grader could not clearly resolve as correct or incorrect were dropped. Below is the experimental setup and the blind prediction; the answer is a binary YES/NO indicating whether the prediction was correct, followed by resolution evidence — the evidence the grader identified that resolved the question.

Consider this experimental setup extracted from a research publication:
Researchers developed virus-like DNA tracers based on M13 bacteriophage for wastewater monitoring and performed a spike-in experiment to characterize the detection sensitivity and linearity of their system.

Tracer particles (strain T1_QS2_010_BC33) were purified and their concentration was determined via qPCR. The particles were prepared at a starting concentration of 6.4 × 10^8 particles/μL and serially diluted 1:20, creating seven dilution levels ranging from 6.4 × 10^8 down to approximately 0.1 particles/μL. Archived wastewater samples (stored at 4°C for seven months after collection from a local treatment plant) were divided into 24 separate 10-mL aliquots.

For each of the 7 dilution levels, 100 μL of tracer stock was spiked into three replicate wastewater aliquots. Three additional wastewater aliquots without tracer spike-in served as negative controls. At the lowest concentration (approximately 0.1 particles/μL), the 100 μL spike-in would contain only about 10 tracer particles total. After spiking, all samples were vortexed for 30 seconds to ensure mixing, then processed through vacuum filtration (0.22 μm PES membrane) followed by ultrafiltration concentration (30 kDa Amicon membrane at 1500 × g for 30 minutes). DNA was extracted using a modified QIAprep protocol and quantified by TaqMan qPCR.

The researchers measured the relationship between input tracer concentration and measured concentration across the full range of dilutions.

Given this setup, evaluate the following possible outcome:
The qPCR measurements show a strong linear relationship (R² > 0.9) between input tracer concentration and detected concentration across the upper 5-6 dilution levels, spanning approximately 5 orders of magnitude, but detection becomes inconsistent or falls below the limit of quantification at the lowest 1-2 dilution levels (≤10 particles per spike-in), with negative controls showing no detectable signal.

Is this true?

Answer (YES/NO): NO